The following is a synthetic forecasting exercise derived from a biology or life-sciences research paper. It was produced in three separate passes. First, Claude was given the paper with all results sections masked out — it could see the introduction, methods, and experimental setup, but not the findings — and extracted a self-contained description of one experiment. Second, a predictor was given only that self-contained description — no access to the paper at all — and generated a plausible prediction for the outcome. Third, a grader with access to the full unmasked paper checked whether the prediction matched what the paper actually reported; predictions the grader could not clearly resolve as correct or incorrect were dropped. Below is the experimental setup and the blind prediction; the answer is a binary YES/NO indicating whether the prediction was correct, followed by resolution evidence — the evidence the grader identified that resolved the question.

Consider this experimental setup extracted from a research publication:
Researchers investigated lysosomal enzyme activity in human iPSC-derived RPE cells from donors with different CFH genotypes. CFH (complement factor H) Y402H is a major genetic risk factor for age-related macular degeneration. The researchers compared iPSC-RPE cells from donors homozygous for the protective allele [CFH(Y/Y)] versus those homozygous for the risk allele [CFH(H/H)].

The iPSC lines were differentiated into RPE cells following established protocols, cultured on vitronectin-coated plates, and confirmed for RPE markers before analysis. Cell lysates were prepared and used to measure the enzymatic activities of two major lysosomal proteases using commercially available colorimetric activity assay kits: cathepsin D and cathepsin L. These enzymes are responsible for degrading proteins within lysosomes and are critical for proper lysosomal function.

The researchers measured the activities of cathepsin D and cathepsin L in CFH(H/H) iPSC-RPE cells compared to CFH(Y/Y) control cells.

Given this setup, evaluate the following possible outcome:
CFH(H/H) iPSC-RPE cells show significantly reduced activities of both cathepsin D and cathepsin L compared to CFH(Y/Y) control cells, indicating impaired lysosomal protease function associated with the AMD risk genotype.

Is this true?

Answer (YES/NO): YES